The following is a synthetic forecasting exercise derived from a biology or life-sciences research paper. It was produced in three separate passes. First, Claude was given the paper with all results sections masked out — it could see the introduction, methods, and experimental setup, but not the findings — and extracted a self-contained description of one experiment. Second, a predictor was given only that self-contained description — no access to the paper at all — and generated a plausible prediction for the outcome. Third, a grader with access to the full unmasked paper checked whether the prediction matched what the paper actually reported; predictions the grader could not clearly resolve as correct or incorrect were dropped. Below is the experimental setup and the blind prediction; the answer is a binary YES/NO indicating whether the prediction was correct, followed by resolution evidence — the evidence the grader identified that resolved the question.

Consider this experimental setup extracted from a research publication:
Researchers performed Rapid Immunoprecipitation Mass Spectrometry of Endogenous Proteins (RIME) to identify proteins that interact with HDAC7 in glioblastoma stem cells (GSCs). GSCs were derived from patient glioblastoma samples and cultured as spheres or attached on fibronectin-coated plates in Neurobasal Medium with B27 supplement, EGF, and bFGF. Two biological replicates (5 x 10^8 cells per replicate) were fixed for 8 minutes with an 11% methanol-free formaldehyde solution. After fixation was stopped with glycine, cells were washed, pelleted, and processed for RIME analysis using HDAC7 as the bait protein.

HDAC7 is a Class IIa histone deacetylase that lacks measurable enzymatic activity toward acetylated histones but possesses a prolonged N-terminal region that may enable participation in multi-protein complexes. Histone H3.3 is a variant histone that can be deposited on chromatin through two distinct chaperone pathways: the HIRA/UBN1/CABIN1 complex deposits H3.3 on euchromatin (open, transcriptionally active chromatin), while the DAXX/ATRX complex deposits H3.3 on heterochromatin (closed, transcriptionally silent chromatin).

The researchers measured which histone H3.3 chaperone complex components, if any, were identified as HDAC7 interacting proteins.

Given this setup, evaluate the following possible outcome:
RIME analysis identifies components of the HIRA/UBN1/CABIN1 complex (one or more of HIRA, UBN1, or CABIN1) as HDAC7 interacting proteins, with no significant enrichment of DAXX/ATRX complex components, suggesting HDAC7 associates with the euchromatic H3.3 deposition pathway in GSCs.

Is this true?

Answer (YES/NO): NO